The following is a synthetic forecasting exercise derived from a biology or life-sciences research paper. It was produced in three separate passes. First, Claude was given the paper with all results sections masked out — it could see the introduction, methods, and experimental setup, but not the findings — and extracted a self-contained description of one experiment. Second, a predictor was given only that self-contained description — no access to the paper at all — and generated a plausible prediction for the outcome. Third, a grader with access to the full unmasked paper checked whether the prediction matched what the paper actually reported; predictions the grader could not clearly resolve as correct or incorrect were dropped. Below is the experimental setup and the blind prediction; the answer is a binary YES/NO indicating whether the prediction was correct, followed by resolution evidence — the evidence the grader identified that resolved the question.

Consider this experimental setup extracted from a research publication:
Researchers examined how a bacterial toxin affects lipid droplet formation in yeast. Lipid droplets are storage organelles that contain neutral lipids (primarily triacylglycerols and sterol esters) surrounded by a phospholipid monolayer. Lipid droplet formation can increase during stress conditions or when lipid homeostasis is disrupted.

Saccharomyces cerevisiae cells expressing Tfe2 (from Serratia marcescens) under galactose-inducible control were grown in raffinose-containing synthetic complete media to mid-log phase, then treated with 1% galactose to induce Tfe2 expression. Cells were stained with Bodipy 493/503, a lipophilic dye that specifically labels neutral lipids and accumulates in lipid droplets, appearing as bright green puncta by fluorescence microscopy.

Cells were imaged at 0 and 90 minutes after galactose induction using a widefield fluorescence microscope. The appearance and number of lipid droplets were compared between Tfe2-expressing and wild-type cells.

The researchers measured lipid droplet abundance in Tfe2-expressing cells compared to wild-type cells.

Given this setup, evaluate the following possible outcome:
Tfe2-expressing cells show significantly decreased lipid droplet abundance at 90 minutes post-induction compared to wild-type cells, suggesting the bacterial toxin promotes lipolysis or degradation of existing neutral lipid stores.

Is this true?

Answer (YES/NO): NO